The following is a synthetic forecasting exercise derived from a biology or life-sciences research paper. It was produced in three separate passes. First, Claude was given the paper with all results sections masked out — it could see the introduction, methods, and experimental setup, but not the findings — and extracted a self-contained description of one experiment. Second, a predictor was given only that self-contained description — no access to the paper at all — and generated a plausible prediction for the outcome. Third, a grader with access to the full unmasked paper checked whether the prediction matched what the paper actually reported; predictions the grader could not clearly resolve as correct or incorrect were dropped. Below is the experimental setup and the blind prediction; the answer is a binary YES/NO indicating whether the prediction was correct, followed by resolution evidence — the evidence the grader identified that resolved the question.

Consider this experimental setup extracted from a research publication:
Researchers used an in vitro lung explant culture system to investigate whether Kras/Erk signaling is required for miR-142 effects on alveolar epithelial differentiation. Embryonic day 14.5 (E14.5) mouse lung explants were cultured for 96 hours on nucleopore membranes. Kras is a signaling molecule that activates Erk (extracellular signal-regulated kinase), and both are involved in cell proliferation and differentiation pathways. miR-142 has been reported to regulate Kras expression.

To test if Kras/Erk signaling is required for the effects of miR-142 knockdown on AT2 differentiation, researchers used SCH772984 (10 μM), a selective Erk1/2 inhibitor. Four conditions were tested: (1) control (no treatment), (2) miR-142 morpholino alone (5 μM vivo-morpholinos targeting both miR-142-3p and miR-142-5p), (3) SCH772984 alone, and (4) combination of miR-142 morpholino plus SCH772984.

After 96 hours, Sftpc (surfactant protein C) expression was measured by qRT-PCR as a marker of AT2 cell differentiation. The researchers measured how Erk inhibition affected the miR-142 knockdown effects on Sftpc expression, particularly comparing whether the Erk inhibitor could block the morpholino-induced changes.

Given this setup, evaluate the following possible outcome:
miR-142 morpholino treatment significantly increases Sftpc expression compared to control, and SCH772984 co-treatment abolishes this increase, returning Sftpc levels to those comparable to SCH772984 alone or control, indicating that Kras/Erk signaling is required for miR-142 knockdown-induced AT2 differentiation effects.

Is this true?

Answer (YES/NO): NO